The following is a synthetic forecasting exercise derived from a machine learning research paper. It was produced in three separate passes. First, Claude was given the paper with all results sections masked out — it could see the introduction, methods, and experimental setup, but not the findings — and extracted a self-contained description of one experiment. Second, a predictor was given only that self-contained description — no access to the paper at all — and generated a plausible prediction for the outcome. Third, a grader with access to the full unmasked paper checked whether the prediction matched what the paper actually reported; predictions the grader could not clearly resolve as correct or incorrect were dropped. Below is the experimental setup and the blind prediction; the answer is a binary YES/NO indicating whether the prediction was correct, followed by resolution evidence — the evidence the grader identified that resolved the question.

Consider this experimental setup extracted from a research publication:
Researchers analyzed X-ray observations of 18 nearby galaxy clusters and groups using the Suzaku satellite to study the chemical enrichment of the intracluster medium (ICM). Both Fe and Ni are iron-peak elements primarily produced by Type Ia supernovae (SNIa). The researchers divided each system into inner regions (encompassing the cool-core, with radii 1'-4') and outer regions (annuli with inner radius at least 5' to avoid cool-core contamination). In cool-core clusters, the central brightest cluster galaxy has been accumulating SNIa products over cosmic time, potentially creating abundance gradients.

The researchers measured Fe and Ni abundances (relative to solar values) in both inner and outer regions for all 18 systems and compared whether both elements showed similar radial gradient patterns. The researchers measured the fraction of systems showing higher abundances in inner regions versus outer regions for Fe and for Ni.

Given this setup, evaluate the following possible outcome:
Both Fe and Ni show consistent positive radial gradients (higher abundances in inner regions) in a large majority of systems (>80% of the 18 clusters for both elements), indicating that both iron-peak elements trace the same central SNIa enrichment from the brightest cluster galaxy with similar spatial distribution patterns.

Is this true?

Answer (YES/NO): NO